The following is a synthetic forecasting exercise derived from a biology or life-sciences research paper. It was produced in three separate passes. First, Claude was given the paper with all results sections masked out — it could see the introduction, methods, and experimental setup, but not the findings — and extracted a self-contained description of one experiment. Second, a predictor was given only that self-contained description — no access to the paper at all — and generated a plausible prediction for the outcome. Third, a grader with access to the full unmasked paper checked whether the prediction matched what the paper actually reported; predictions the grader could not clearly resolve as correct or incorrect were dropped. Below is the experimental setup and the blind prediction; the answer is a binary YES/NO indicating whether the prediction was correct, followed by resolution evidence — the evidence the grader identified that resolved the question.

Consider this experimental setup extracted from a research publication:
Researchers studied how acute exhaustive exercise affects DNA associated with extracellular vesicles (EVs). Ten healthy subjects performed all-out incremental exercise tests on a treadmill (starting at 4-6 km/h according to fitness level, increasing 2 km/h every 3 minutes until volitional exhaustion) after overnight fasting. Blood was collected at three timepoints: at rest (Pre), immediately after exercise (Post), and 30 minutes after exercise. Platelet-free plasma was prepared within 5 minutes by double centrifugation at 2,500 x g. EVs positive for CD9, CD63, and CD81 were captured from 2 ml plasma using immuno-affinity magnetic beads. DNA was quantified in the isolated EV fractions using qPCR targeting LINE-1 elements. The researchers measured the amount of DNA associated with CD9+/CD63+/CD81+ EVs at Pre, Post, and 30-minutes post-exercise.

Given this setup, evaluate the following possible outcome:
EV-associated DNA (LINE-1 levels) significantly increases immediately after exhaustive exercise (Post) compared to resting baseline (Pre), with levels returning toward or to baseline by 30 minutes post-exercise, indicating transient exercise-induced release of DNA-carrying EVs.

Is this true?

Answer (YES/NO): NO